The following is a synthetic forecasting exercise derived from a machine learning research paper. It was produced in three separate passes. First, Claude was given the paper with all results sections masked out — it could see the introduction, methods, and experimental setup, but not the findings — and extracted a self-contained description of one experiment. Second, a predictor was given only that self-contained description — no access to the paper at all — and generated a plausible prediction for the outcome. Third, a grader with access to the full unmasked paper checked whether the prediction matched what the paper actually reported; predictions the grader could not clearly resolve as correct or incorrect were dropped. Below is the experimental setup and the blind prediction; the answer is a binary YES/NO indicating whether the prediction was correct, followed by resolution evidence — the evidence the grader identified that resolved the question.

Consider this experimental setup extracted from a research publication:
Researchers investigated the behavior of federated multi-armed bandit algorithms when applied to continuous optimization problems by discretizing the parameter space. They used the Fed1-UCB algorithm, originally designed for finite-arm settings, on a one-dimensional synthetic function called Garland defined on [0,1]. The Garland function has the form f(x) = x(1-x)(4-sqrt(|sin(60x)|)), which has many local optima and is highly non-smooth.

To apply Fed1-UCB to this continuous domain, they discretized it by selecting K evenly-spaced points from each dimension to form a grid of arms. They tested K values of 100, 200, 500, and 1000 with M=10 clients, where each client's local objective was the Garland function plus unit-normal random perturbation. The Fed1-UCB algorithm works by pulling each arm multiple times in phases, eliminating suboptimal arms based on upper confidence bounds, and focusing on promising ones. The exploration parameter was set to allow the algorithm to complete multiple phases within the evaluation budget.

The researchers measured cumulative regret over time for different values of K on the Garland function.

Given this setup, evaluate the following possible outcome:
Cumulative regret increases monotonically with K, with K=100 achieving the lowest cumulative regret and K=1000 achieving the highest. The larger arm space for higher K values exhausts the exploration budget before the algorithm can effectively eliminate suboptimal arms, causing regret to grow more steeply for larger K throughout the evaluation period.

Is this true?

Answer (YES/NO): NO